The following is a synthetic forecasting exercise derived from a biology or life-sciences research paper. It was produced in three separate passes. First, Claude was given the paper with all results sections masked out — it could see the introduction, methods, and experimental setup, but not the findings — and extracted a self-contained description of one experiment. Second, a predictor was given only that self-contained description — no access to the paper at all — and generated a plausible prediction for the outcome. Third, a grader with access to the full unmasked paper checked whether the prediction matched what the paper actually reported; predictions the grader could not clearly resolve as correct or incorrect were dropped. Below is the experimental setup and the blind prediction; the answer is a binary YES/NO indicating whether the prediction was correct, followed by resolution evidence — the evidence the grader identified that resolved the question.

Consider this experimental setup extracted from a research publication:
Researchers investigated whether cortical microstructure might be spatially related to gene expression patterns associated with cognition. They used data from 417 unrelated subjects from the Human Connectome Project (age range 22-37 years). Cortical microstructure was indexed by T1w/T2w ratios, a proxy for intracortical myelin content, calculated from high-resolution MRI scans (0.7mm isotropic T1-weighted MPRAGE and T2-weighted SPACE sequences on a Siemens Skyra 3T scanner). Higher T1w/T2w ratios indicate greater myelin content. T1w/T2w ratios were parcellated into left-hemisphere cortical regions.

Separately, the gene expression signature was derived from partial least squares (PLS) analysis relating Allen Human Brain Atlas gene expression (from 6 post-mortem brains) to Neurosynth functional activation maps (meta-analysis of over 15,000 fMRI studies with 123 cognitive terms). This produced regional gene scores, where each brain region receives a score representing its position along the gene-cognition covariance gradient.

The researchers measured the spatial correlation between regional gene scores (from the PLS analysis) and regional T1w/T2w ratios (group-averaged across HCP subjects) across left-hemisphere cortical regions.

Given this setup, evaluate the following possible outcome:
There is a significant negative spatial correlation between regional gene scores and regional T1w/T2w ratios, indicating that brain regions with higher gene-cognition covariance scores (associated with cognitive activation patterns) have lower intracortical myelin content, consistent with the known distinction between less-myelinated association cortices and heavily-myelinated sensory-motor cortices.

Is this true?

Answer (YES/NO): NO